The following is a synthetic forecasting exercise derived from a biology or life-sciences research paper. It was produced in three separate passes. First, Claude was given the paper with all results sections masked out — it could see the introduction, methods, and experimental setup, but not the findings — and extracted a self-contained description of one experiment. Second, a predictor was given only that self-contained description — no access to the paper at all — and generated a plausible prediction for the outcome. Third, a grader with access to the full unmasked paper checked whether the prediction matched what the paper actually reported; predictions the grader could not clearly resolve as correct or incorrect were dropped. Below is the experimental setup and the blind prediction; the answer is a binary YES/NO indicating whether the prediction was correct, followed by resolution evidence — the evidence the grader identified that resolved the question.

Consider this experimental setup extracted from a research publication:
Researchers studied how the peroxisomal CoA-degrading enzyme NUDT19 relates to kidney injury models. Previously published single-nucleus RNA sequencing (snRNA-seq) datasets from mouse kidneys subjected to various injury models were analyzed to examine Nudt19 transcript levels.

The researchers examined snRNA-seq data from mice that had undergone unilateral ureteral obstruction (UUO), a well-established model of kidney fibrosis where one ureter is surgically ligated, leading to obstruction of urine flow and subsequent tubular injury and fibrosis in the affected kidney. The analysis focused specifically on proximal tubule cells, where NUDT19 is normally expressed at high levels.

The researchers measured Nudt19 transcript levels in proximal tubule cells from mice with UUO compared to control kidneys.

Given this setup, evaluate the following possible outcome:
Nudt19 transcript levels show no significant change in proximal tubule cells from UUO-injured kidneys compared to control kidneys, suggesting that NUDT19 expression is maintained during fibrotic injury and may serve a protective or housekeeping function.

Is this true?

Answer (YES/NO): NO